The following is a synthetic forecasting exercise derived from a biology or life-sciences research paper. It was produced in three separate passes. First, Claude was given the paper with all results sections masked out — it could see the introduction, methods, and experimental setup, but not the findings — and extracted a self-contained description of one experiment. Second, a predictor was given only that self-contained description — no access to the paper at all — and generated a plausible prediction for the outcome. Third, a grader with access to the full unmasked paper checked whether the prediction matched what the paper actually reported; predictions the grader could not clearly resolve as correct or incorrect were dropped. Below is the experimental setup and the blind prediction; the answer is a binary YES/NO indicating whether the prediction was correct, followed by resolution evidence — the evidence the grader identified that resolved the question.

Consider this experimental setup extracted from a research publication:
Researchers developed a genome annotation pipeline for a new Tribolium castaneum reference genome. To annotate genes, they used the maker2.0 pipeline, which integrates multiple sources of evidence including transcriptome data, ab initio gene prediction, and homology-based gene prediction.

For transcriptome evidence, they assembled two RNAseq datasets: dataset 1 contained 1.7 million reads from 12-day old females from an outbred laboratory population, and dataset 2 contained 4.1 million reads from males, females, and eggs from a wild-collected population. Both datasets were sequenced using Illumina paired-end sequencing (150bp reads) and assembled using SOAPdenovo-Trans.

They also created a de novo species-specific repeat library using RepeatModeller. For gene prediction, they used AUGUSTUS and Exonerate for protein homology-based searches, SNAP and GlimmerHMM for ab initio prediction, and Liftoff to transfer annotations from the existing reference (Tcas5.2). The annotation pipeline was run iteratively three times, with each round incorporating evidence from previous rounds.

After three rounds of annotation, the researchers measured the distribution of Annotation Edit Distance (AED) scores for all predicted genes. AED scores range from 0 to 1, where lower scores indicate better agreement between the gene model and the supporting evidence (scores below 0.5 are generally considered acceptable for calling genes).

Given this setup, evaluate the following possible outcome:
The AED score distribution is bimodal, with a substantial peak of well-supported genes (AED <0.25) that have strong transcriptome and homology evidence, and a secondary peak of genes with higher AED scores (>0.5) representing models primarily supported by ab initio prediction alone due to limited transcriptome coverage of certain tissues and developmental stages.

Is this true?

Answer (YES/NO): NO